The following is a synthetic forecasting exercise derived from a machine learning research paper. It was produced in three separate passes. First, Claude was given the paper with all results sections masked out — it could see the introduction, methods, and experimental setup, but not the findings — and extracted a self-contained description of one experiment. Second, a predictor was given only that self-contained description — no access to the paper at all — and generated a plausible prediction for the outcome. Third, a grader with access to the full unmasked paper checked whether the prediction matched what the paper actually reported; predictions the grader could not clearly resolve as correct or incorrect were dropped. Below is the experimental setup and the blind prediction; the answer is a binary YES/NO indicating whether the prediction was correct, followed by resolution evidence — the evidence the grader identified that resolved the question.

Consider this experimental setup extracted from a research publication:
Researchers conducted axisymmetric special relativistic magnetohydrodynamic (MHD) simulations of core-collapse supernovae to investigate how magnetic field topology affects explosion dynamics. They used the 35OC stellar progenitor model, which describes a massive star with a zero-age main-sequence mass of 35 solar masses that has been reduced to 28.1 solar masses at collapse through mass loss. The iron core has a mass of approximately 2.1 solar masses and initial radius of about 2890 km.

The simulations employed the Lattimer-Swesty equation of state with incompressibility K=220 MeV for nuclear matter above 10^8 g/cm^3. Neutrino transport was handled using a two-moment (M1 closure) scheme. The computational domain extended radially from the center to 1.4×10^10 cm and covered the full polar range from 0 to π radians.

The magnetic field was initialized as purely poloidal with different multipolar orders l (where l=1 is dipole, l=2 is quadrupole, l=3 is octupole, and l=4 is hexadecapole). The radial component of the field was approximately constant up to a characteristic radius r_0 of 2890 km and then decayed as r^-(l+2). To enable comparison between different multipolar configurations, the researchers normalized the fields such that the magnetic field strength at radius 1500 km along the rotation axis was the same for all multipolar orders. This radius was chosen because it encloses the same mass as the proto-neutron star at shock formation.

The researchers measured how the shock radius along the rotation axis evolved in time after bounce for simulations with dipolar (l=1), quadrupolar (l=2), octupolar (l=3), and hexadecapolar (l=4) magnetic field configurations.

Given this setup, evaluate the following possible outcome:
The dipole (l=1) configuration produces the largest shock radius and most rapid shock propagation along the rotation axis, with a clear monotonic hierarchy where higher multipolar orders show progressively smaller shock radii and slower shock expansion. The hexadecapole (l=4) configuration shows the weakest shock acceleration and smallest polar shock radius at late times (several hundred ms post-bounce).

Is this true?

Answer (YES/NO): YES